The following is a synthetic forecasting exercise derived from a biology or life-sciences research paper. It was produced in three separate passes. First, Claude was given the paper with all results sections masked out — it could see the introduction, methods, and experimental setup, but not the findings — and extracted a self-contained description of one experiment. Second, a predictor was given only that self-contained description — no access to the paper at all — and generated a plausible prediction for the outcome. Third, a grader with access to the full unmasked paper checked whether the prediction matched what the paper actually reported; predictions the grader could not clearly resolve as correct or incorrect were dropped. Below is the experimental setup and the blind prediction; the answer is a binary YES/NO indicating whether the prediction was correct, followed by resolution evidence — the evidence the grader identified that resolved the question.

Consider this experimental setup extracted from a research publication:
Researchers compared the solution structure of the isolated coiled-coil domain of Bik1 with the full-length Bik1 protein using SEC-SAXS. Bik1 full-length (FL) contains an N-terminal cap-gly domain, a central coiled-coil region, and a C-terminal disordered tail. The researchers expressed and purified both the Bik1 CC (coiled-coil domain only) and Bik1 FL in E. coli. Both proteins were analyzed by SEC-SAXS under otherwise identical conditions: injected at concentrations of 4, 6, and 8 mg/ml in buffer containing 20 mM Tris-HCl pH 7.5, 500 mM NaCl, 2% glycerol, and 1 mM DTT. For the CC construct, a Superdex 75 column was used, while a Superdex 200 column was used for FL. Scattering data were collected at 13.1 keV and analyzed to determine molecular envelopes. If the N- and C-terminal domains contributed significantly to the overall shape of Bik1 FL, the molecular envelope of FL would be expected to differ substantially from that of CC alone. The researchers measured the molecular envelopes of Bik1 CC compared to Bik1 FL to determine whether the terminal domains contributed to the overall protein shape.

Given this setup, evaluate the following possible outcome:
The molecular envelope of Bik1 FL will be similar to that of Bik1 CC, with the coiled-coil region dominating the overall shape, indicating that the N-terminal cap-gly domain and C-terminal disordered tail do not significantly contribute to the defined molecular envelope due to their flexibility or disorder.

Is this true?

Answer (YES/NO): YES